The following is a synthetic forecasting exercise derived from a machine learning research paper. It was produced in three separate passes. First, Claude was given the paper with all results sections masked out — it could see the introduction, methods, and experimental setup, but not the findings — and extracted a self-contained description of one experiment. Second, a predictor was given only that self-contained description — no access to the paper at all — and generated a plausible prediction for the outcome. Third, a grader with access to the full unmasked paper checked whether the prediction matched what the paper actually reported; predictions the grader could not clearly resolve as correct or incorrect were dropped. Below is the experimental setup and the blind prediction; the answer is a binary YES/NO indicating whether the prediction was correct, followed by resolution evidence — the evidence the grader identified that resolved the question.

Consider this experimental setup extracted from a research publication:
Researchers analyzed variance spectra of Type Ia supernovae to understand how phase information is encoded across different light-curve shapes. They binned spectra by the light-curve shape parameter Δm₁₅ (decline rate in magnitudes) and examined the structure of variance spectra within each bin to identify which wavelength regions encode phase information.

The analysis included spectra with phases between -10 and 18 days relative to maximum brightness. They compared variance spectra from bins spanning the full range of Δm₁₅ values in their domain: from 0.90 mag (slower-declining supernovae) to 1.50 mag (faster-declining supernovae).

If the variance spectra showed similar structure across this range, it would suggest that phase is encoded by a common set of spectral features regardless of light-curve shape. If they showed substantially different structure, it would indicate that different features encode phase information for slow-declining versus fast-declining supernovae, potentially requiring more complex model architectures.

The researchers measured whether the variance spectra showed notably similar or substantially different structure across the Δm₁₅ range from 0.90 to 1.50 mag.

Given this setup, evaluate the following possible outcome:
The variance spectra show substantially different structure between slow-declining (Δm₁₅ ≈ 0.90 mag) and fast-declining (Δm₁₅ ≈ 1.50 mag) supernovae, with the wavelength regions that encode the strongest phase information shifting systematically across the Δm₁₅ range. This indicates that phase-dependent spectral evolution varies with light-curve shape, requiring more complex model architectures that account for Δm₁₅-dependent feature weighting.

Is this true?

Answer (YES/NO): NO